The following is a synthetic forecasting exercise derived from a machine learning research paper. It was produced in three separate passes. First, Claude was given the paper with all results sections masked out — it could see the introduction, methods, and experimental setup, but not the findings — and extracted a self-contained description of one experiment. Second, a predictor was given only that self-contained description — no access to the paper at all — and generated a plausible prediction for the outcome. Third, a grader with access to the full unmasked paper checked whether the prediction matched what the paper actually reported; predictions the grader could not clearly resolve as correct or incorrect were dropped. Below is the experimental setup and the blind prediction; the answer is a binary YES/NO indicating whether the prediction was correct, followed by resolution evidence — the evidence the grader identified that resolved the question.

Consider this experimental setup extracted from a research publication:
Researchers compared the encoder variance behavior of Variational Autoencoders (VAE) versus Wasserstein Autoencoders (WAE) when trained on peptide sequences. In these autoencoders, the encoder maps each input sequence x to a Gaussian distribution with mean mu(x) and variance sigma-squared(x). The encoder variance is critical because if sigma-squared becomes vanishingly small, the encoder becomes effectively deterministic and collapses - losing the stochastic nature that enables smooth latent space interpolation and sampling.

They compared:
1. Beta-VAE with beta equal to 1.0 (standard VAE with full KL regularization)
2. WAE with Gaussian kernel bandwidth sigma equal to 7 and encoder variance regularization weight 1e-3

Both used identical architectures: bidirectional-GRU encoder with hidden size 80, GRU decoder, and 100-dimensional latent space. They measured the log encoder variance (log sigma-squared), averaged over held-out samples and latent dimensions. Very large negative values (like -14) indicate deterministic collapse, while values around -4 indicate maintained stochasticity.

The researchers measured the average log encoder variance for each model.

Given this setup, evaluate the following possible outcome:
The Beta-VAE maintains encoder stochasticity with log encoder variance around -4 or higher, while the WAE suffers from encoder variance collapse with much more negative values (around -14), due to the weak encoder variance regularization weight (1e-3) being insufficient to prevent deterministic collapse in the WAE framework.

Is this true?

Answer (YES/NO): NO